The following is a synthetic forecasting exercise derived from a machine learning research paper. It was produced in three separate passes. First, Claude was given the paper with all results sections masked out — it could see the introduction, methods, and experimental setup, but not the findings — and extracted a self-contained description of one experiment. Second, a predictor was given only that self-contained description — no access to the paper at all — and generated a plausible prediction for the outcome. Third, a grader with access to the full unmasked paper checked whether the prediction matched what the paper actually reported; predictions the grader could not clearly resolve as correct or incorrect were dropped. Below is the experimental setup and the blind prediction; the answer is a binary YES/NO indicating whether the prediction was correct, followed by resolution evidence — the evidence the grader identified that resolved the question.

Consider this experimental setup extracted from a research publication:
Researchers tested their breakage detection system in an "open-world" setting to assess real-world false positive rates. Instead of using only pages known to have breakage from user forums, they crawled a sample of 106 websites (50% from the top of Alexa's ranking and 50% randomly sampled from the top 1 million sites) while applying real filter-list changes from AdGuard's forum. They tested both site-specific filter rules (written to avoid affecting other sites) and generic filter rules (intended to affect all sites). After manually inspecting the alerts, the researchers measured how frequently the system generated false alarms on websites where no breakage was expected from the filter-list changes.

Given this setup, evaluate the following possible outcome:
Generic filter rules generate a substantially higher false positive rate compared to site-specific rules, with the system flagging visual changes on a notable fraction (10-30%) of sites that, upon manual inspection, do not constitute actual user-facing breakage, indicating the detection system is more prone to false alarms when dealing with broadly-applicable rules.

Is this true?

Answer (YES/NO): NO